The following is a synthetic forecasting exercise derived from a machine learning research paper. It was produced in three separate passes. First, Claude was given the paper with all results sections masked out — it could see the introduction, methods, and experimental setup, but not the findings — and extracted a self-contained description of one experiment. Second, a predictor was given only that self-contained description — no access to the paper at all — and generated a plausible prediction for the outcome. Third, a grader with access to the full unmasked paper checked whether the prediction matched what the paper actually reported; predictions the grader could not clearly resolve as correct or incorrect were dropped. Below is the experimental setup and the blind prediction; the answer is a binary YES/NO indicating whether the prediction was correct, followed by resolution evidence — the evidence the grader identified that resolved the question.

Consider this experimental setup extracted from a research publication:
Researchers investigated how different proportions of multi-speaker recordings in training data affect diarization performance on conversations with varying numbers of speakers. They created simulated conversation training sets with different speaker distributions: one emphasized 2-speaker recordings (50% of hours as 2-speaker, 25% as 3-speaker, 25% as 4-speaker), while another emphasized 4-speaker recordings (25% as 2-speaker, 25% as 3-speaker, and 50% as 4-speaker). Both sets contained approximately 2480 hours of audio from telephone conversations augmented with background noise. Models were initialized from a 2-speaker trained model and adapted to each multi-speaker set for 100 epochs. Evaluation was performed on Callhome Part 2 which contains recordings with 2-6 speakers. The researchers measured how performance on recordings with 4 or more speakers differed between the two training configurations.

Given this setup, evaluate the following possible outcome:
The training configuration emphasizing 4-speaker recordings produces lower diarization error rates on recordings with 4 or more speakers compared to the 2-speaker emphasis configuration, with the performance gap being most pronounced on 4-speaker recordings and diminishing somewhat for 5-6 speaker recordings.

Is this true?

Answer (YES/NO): NO